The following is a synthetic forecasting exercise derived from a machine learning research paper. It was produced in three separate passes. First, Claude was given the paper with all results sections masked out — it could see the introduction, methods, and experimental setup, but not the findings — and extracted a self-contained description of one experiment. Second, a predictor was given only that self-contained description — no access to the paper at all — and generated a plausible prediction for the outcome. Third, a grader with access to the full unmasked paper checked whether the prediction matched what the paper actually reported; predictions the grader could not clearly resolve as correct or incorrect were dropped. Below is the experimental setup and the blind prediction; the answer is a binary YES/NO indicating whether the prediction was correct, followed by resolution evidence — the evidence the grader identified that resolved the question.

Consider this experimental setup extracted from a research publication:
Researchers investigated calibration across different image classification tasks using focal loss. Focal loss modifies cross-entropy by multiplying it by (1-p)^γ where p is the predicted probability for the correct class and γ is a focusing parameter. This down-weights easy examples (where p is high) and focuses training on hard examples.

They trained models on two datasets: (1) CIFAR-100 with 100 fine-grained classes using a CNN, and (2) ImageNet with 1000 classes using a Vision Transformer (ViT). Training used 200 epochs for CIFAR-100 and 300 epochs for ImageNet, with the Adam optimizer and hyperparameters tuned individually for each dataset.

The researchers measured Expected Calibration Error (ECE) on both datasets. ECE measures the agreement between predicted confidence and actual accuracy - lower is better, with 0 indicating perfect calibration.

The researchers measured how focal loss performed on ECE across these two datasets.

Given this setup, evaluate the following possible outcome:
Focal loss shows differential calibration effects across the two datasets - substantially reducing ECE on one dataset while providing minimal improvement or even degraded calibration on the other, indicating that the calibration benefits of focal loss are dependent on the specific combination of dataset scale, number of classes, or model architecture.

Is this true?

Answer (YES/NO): NO